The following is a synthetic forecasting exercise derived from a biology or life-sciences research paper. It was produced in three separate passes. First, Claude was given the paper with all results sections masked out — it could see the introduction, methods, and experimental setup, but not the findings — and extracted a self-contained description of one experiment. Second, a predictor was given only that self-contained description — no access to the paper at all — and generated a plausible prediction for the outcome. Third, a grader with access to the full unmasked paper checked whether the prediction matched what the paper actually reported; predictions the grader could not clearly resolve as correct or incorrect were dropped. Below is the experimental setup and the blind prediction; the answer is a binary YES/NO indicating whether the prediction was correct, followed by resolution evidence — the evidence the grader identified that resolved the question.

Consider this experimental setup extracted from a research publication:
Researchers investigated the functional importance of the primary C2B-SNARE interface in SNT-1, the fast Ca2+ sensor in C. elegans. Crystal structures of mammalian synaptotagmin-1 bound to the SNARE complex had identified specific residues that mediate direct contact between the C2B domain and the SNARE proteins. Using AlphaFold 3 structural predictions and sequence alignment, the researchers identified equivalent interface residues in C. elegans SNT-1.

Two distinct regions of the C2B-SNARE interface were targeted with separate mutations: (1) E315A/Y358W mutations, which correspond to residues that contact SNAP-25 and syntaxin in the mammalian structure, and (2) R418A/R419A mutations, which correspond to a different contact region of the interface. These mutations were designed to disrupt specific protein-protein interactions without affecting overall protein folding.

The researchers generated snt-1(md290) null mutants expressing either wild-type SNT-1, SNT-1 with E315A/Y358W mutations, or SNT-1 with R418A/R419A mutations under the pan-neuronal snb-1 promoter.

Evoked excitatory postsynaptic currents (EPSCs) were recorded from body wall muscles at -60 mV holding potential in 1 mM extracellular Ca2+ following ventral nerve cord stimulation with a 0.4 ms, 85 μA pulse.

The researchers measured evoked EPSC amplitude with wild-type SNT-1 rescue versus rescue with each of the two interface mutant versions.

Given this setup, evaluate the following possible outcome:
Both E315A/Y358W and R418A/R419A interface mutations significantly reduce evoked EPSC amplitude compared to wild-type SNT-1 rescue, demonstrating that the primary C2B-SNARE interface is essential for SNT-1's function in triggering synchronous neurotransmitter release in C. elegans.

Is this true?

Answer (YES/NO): YES